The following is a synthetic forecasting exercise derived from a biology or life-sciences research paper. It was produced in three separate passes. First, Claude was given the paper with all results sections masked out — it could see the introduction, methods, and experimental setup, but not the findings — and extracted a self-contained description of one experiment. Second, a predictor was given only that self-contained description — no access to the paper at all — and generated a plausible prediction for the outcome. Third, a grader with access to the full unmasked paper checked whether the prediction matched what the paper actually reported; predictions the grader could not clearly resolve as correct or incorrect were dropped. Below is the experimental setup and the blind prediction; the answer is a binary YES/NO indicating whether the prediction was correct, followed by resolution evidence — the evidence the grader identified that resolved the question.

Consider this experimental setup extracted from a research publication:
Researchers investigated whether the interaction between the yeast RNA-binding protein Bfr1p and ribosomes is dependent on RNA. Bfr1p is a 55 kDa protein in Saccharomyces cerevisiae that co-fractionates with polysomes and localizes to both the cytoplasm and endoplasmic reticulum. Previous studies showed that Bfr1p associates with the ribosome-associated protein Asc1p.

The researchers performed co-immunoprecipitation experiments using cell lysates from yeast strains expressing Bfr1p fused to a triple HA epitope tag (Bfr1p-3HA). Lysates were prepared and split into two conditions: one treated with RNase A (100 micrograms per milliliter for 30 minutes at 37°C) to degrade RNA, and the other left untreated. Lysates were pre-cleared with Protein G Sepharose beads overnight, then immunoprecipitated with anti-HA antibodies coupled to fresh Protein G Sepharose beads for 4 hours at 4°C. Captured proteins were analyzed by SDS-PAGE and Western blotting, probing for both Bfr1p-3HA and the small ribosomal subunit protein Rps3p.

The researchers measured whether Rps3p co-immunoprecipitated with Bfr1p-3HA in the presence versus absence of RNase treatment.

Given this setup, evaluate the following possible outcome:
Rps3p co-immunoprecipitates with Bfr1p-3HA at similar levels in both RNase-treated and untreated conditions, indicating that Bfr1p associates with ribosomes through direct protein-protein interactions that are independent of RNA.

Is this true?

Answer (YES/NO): NO